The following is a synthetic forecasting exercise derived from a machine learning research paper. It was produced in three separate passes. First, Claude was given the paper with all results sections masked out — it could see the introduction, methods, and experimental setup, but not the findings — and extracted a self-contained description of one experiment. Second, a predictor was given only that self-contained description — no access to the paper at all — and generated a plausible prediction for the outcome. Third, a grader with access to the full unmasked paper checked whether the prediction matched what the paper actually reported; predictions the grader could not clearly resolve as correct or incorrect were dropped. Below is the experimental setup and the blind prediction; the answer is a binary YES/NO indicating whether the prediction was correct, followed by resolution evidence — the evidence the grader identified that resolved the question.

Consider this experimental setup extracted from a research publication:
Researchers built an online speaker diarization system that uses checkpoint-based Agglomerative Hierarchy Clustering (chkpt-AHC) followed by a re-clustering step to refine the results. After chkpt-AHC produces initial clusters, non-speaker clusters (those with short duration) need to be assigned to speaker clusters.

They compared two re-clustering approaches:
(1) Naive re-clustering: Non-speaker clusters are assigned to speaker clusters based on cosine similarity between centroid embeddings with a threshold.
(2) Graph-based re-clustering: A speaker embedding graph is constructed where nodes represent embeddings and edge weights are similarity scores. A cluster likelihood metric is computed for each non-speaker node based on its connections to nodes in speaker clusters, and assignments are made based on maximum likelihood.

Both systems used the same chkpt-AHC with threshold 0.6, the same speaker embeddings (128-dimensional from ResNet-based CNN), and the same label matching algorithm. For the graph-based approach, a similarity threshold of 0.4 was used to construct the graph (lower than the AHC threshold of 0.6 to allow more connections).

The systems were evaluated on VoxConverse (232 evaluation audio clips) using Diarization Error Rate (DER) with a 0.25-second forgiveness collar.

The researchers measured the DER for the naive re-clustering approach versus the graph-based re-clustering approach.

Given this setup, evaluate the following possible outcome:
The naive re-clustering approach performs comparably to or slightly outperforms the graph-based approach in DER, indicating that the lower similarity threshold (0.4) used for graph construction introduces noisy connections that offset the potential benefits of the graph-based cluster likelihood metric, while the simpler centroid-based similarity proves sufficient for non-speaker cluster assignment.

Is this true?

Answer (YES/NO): NO